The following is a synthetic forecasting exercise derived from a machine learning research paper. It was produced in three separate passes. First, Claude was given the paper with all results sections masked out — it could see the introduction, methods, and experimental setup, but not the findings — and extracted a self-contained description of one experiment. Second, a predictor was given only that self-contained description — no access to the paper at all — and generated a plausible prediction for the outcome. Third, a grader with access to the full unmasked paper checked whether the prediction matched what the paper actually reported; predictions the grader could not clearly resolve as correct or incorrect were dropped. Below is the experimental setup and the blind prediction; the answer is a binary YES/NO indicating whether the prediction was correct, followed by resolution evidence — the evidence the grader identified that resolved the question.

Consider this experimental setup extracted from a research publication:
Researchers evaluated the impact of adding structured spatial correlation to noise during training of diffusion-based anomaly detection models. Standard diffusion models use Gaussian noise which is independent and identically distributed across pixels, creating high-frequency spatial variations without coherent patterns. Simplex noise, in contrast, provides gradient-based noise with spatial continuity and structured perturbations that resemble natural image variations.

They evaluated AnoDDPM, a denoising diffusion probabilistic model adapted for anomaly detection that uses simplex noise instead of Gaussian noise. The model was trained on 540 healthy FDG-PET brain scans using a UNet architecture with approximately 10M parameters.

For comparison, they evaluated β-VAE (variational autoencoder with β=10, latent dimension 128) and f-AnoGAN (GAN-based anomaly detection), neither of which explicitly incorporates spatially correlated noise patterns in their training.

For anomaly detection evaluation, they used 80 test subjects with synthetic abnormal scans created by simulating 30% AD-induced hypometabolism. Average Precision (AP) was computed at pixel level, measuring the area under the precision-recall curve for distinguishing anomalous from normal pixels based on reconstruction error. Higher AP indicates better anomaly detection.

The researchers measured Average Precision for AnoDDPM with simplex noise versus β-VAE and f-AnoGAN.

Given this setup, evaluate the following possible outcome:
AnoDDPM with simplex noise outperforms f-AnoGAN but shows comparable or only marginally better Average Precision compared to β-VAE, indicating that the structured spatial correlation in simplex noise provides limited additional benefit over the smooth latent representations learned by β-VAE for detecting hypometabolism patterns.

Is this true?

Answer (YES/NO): NO